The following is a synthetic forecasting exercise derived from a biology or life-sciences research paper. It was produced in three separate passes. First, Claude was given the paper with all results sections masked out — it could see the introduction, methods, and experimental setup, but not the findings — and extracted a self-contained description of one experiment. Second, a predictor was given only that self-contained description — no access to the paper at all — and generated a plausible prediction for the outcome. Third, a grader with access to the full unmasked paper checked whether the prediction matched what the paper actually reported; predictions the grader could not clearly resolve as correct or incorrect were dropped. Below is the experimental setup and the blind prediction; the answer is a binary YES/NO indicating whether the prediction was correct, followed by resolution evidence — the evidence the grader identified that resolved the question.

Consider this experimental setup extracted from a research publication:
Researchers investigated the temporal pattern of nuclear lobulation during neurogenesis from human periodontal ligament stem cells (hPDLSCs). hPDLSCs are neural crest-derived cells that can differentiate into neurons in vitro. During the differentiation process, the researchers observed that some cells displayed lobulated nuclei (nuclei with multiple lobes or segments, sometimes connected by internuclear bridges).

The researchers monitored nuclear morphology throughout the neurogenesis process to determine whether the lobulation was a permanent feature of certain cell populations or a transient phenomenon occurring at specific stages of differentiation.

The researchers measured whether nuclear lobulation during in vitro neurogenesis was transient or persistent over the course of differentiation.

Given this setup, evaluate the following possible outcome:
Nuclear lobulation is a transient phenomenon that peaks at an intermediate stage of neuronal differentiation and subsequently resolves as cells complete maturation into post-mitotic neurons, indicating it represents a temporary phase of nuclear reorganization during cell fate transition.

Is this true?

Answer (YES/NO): YES